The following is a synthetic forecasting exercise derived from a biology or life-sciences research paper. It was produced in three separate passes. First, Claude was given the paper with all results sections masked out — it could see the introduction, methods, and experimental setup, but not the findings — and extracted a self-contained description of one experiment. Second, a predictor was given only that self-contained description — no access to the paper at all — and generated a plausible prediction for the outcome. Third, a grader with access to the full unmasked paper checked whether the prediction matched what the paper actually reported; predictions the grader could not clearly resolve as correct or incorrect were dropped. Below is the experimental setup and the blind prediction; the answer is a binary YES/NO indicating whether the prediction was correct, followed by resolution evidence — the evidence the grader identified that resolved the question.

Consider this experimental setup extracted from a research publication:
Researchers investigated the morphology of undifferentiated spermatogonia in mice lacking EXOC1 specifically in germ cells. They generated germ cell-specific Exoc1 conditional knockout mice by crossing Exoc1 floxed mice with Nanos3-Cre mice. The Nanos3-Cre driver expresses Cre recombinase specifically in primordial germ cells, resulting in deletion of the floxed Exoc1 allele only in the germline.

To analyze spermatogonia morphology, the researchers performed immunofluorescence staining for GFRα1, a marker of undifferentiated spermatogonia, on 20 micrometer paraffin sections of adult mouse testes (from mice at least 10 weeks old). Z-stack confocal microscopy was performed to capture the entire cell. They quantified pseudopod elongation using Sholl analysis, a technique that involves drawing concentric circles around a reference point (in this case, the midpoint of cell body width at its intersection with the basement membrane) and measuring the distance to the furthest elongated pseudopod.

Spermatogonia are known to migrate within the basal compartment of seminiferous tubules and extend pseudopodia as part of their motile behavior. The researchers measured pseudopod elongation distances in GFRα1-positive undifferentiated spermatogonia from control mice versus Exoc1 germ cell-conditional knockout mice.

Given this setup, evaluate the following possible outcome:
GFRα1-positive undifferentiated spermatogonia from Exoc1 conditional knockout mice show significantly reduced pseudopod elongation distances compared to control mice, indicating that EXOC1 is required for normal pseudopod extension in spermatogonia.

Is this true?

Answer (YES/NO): YES